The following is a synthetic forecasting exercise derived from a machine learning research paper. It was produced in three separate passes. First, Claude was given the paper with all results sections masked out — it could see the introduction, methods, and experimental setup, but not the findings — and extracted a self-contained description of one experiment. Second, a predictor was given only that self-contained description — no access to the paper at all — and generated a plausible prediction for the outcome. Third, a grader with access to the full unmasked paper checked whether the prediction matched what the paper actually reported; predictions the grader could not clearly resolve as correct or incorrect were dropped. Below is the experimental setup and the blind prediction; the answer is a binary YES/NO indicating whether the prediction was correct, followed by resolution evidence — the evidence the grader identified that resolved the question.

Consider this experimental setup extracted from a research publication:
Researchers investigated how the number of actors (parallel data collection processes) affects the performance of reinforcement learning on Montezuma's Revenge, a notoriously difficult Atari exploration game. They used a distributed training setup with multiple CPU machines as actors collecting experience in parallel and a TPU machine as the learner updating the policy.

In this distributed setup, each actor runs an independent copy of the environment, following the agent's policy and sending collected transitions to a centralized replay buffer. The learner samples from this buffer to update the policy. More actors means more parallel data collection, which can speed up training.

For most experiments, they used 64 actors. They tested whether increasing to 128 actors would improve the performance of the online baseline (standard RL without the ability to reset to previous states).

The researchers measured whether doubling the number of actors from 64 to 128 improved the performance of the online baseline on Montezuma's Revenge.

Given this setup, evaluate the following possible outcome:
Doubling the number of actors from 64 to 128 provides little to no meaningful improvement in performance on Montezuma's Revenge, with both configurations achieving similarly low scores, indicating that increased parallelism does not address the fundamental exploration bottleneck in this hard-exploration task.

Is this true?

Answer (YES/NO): YES